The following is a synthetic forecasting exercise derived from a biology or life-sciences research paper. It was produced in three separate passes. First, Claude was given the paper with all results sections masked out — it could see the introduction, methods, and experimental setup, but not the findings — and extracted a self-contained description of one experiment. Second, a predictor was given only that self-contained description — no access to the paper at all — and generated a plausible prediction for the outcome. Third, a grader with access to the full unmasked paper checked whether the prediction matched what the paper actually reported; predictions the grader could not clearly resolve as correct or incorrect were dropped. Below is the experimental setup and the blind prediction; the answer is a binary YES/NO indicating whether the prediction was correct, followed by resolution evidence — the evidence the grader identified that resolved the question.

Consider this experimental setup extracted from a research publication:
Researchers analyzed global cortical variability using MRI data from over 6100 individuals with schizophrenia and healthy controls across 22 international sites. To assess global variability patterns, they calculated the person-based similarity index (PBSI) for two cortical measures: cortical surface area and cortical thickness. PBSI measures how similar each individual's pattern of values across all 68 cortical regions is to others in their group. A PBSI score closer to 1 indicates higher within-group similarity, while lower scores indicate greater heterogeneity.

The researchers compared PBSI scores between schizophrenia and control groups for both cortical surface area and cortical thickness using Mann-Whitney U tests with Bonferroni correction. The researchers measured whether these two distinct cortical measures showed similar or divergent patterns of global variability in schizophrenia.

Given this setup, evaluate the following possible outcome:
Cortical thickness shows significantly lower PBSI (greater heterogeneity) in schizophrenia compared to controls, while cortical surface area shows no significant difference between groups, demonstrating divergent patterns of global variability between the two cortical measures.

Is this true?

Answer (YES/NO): NO